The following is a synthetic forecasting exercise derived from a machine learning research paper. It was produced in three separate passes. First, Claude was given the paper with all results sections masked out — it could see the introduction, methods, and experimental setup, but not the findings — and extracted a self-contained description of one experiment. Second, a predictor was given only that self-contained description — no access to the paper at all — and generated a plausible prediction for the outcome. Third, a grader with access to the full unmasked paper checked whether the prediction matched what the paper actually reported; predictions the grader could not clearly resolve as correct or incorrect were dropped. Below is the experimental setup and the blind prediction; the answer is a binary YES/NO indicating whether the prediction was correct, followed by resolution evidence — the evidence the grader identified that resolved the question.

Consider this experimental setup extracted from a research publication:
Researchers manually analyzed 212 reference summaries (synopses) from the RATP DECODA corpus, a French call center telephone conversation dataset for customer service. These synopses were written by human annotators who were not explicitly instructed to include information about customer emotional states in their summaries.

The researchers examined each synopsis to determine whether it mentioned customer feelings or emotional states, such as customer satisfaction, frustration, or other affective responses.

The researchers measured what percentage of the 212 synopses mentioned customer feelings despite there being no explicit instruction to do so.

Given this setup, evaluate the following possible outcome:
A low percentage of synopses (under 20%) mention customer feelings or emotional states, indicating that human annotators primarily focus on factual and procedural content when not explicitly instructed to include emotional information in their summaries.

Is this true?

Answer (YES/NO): YES